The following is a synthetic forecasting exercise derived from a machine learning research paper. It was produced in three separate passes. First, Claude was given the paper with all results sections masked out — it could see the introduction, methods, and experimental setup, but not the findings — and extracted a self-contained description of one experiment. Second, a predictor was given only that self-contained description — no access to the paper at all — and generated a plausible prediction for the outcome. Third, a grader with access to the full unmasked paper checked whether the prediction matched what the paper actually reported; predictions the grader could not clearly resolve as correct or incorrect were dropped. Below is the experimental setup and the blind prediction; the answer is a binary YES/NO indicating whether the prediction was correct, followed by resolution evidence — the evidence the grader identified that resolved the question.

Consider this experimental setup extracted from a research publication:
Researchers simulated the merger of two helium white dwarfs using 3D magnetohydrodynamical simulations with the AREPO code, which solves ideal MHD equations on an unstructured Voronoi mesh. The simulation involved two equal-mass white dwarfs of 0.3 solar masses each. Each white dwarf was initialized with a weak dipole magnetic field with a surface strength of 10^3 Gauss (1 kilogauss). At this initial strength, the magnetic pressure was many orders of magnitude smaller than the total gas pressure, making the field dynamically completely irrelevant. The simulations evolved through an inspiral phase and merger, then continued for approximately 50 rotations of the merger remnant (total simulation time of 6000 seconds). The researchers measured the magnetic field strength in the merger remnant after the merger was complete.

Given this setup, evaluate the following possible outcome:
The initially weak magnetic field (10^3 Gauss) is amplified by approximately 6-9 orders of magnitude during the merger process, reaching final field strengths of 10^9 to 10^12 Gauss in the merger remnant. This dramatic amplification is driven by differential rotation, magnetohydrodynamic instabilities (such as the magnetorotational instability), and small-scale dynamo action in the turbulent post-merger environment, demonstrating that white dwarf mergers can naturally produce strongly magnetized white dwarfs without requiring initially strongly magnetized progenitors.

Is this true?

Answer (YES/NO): YES